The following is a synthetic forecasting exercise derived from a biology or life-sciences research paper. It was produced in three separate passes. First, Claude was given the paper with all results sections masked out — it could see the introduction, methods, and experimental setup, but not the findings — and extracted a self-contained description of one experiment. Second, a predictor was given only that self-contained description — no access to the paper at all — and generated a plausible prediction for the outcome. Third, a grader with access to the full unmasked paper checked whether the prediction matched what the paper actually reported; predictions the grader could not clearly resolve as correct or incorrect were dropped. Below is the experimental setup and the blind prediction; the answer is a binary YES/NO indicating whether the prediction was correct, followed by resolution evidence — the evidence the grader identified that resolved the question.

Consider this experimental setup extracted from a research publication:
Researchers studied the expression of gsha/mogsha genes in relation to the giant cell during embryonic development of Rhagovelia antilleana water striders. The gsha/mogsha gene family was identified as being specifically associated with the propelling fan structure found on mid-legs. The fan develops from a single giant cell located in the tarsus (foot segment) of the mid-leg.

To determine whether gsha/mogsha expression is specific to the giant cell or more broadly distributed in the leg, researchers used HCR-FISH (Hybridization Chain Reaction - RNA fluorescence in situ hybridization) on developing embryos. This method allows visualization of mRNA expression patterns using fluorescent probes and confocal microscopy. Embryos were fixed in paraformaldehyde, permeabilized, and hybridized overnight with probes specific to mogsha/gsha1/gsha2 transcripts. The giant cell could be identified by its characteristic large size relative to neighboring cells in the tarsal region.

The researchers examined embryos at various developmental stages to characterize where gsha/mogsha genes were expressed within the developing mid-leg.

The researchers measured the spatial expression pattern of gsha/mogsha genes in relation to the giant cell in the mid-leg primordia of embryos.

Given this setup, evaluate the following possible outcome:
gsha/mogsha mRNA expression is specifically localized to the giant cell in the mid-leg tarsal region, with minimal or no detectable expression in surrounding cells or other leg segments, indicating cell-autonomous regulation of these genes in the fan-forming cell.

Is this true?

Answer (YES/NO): YES